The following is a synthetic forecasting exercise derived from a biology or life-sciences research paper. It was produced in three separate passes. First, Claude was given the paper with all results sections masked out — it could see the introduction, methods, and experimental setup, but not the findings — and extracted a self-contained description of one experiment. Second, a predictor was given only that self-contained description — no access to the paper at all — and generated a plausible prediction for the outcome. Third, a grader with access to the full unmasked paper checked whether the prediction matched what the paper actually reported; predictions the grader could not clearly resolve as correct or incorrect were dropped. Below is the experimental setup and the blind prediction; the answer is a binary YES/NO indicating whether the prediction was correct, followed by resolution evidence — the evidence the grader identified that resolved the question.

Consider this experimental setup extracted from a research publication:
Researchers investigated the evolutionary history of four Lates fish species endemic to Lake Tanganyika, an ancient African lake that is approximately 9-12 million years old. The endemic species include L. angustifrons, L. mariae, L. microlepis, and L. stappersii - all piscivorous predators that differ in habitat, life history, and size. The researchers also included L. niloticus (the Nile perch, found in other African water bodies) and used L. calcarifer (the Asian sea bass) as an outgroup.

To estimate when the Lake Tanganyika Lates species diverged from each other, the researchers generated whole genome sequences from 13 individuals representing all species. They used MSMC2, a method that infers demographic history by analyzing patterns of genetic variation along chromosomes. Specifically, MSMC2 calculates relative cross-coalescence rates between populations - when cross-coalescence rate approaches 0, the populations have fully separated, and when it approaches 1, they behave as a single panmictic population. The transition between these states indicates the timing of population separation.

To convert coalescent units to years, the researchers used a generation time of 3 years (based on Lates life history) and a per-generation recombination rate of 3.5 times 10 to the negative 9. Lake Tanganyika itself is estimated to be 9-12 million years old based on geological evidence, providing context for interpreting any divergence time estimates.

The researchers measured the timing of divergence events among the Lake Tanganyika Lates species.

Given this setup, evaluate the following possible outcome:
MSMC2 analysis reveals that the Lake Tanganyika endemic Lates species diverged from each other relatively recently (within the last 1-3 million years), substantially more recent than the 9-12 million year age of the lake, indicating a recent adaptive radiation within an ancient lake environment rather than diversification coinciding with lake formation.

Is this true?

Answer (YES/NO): YES